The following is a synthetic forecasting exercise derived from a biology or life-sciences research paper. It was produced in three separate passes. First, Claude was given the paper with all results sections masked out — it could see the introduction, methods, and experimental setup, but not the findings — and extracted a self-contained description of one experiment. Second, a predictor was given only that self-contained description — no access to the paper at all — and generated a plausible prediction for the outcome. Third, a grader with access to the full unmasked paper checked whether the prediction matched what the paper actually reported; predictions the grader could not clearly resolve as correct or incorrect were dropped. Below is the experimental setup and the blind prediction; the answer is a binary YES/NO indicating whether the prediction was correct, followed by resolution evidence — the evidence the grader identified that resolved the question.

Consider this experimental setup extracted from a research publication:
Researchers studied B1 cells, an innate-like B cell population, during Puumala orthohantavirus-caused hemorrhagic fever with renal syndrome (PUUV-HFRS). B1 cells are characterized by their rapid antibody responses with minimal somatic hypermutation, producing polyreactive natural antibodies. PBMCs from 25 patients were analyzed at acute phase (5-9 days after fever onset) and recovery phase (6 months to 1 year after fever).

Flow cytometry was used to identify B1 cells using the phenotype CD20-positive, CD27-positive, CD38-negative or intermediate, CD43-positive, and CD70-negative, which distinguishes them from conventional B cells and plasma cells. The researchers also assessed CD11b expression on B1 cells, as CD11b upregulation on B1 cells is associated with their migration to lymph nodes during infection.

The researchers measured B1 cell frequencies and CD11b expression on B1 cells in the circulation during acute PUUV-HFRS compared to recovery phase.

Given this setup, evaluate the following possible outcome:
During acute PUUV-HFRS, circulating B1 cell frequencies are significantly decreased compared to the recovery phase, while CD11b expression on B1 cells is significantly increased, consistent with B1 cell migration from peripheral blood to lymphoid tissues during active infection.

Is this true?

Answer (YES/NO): NO